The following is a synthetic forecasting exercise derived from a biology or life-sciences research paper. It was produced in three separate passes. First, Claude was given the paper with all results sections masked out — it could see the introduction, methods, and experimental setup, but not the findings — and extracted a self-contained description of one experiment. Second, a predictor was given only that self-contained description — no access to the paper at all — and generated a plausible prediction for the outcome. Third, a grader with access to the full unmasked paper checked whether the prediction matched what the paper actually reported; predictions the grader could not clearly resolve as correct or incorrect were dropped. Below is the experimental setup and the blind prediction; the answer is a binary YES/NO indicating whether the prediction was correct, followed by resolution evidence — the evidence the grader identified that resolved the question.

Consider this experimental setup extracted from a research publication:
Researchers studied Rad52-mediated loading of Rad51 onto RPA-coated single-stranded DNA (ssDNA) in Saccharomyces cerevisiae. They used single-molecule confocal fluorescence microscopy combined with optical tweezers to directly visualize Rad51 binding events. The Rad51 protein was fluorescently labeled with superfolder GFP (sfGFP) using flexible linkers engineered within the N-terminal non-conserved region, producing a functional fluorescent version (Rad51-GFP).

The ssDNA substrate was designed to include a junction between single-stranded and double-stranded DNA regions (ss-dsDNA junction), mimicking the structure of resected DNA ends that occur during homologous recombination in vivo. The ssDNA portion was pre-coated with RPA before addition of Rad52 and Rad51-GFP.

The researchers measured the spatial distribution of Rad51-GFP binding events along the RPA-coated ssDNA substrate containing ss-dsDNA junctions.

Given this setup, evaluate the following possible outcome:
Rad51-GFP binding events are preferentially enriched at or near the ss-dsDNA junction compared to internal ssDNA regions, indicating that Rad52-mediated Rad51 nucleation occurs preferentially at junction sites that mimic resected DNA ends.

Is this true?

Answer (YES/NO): YES